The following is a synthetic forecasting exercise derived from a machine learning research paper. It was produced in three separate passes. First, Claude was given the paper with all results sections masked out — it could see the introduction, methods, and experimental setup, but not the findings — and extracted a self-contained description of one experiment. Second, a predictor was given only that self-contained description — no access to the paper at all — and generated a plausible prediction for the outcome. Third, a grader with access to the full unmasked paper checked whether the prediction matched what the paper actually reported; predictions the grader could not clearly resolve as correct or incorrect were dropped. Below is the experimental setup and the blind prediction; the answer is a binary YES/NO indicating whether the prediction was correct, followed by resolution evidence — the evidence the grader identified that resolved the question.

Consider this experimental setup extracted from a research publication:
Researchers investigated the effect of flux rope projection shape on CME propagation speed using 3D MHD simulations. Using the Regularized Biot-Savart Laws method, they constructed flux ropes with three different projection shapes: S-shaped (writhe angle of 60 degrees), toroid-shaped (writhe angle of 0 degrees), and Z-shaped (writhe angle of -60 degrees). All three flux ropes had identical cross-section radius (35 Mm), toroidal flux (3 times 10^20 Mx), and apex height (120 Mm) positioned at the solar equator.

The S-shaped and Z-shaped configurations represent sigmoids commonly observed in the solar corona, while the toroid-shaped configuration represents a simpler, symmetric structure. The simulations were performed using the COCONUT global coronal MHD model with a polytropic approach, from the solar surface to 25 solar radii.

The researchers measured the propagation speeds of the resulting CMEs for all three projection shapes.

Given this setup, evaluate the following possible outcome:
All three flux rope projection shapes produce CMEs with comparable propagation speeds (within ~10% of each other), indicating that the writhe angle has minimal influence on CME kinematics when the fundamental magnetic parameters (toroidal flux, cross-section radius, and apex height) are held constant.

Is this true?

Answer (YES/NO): YES